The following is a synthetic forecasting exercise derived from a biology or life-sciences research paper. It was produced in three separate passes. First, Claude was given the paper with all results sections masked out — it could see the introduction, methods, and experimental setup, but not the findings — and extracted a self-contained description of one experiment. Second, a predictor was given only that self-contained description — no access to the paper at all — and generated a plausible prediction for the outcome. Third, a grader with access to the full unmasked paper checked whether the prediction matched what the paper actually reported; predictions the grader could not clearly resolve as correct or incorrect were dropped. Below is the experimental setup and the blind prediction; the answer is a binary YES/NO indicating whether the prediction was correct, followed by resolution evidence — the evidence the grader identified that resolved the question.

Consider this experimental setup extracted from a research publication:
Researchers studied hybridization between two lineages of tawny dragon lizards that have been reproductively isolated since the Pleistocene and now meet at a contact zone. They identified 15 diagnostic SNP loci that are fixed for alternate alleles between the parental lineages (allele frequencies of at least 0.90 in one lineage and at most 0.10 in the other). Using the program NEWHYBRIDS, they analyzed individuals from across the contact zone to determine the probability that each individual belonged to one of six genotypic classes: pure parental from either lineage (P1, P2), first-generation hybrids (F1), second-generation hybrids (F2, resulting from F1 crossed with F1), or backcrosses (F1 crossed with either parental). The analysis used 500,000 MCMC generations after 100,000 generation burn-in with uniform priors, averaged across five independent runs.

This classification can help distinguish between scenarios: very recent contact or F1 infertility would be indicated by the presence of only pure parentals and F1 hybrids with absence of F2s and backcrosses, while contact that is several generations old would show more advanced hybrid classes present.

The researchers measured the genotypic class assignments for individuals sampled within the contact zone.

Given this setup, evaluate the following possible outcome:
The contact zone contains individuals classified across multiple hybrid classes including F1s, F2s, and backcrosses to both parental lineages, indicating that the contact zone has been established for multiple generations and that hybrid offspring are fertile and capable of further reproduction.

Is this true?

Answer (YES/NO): NO